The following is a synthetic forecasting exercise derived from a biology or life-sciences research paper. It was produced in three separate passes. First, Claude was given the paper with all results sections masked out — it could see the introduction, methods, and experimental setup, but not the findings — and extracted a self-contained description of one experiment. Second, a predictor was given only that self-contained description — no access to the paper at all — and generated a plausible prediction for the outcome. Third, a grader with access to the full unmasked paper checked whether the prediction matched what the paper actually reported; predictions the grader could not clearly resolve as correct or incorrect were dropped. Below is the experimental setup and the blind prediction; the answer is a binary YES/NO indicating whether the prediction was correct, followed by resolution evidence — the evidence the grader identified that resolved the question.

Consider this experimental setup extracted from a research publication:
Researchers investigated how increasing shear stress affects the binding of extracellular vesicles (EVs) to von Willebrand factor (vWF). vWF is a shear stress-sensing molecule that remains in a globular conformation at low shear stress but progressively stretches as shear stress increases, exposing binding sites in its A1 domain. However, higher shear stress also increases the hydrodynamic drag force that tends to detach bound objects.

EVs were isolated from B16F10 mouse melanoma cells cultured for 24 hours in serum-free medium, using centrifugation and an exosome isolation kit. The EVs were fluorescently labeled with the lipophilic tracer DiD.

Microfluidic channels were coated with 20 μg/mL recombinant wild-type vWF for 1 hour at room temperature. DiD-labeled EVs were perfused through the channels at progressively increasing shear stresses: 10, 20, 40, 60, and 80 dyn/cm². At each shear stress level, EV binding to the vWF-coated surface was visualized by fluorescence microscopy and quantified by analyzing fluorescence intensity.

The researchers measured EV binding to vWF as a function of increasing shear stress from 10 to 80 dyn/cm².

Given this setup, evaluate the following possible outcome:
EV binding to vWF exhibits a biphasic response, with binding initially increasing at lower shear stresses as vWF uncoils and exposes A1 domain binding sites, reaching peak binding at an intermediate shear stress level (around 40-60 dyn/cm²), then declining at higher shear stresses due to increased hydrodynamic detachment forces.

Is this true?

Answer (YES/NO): NO